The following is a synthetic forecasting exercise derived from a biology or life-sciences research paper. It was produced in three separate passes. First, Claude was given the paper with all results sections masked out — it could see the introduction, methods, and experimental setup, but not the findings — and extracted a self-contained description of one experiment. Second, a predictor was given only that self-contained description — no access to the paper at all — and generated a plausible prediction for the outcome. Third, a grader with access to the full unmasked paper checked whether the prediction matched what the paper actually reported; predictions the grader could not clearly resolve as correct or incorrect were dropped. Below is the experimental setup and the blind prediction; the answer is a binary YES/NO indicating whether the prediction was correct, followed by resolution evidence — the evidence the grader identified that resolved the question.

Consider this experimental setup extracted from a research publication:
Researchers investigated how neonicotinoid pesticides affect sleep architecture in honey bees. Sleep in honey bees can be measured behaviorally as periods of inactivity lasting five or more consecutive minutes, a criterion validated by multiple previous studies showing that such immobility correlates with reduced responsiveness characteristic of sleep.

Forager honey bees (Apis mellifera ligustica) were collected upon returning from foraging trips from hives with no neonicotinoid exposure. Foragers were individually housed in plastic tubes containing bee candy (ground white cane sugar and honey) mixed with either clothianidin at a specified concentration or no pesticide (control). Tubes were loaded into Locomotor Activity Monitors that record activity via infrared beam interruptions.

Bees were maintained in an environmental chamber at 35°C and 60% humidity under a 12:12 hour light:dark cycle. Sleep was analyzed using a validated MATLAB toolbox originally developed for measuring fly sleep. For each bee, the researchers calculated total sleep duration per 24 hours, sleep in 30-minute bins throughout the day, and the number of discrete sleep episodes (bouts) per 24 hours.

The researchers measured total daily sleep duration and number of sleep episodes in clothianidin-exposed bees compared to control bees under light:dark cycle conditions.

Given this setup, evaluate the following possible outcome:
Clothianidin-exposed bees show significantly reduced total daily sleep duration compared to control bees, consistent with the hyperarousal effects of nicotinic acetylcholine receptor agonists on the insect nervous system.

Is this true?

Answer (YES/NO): YES